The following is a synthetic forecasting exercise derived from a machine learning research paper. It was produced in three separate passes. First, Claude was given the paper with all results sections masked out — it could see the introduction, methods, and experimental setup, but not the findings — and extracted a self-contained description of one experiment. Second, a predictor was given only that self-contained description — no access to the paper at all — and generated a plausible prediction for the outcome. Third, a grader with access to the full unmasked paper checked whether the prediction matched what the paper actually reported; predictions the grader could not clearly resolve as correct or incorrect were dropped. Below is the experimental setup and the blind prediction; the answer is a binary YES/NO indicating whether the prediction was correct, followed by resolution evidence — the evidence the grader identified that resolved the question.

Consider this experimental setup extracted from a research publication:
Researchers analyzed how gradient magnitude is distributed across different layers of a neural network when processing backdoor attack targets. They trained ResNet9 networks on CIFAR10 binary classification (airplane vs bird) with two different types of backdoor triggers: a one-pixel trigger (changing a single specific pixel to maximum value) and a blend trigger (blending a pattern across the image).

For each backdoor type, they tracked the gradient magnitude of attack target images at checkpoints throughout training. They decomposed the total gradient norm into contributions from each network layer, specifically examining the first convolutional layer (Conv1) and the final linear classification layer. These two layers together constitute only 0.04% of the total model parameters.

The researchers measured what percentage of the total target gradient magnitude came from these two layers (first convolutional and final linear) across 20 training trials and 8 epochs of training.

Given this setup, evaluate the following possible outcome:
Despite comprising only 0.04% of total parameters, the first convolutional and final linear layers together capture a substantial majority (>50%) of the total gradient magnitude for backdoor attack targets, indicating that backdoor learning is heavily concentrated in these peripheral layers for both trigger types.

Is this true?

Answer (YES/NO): YES